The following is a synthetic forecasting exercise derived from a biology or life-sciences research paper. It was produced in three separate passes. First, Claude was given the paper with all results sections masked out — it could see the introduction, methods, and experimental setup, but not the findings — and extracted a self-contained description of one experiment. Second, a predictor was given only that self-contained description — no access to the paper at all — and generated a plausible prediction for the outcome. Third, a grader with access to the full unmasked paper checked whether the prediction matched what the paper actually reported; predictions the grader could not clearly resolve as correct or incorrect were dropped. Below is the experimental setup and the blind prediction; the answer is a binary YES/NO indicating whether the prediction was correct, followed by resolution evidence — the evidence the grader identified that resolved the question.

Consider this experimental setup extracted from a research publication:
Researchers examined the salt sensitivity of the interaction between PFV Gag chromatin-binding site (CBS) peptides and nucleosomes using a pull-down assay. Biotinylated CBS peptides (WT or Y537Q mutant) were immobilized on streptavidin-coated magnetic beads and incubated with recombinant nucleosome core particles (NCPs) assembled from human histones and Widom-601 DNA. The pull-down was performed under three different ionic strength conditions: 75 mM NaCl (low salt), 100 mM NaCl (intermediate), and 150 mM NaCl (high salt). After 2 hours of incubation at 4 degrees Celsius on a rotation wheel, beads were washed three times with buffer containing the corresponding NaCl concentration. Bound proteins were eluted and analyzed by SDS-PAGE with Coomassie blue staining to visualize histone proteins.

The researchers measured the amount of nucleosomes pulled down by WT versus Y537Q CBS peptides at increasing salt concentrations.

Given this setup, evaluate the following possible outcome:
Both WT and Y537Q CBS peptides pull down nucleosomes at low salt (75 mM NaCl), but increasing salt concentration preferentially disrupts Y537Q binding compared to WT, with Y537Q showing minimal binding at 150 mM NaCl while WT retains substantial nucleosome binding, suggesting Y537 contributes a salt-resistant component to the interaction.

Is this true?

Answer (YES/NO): NO